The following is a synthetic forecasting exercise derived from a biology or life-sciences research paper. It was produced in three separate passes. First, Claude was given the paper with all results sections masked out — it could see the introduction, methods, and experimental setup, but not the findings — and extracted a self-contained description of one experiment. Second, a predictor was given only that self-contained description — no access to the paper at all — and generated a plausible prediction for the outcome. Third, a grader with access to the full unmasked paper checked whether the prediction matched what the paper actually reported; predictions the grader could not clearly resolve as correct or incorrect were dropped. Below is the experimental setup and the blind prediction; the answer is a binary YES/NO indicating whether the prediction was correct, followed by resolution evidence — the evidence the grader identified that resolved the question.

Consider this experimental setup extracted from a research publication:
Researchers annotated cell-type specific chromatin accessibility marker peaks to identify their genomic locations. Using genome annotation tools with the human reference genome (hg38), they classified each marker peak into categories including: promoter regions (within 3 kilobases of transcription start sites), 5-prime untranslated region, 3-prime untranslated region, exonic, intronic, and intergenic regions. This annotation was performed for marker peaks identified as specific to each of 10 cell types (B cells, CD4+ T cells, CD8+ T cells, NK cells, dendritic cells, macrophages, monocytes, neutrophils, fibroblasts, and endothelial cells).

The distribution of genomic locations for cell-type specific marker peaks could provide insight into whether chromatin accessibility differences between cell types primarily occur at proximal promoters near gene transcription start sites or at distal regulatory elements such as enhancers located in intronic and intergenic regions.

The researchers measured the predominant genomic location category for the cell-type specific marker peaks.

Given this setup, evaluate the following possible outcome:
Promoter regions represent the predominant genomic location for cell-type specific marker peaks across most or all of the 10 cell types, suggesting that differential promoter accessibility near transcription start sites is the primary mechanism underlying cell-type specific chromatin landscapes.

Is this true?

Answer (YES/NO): NO